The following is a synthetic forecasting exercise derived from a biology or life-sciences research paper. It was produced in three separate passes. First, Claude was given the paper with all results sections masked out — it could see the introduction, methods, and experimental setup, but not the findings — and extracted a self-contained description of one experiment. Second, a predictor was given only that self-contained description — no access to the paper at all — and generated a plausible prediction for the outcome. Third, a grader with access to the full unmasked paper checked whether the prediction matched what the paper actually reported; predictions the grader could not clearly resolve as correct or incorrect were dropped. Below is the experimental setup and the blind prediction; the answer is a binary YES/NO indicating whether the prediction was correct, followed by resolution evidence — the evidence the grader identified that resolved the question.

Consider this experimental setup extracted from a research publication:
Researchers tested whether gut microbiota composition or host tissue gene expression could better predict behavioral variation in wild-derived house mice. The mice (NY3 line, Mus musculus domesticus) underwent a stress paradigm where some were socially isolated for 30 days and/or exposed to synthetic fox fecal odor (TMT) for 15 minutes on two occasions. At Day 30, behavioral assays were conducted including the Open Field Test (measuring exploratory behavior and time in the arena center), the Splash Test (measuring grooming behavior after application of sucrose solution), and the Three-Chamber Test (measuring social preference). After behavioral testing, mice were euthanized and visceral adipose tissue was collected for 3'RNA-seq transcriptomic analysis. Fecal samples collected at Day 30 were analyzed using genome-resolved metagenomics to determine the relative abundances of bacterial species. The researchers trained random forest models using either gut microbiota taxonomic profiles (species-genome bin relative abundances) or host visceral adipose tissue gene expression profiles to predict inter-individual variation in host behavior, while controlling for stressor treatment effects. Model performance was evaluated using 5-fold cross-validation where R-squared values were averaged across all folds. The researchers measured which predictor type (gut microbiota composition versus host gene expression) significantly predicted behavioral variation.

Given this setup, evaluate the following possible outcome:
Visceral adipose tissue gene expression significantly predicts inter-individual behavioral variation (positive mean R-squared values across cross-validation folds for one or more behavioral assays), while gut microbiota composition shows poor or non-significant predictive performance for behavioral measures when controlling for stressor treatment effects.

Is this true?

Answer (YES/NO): NO